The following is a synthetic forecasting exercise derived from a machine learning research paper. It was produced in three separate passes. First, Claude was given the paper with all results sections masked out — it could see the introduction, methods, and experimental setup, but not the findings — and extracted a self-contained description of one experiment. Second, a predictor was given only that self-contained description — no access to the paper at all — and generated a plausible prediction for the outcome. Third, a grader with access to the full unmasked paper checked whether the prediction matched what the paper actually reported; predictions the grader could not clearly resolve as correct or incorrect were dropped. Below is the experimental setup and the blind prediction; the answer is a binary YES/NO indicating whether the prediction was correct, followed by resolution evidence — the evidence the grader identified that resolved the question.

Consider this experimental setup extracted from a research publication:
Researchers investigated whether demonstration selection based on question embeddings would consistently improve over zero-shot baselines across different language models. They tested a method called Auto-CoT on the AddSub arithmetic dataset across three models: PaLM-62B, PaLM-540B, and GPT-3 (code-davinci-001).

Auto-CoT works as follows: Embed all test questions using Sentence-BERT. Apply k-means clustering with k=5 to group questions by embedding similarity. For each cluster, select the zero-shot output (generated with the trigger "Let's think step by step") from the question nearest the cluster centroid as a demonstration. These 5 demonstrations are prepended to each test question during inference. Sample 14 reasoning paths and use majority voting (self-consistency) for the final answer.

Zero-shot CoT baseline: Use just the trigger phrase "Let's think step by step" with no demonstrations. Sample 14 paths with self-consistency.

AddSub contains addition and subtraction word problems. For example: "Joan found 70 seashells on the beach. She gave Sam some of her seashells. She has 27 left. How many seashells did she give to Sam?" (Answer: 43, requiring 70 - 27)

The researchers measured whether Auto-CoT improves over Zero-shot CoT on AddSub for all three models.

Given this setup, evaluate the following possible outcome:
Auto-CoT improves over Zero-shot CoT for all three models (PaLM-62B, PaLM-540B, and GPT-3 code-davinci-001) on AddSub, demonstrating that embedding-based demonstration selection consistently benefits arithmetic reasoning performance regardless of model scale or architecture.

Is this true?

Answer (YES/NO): NO